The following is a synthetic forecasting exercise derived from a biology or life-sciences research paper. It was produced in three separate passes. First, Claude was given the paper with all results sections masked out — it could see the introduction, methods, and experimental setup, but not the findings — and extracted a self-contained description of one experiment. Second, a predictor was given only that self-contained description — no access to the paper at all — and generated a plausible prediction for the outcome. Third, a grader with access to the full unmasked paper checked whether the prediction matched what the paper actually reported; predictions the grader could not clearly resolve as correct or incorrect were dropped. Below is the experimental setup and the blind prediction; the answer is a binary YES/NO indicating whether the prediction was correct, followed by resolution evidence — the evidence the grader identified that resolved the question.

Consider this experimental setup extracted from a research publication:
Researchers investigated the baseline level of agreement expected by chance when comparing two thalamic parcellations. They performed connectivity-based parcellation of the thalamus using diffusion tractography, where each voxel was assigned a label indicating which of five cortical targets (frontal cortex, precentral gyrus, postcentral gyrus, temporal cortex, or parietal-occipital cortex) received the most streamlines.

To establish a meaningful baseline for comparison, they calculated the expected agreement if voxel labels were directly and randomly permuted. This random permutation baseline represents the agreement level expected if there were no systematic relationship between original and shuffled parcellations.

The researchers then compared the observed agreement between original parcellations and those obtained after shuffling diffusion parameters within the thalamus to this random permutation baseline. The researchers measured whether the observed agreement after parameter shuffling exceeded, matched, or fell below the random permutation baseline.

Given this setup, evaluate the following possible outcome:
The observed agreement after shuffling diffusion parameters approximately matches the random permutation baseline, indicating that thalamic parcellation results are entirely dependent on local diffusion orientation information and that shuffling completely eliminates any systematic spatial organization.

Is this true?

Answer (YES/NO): NO